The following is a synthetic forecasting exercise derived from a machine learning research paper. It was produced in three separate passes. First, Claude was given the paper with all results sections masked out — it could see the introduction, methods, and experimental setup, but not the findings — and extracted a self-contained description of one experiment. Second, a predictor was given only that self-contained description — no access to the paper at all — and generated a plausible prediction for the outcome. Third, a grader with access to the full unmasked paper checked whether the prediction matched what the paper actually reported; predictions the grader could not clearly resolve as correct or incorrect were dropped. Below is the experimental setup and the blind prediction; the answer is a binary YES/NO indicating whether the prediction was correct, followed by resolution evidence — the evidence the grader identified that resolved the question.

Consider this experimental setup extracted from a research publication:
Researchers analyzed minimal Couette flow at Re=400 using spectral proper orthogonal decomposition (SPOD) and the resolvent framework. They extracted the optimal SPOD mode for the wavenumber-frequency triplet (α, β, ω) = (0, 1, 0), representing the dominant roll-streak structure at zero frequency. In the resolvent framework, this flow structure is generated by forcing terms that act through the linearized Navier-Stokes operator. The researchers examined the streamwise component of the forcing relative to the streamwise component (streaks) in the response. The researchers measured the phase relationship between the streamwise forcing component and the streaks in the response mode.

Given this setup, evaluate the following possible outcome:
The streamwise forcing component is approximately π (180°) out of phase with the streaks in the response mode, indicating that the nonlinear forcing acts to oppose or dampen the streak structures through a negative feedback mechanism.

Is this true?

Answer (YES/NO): YES